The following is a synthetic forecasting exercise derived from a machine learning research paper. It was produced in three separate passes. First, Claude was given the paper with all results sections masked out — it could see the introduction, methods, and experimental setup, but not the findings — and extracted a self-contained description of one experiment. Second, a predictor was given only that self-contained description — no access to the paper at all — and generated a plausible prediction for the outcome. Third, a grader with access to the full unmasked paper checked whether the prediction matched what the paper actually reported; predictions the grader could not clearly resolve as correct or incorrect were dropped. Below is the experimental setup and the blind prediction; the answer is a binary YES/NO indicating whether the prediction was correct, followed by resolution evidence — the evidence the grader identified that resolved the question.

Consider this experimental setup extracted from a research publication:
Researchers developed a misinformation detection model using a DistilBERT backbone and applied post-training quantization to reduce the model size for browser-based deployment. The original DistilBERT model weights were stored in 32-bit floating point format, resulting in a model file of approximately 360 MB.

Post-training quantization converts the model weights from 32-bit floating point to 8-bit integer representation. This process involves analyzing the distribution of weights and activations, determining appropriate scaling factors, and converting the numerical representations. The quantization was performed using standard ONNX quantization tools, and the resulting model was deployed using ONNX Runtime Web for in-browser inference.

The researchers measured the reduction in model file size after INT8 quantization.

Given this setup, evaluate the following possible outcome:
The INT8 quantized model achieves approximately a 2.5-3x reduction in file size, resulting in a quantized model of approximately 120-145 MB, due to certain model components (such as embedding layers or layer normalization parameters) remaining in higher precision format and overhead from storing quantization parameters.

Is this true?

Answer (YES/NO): NO